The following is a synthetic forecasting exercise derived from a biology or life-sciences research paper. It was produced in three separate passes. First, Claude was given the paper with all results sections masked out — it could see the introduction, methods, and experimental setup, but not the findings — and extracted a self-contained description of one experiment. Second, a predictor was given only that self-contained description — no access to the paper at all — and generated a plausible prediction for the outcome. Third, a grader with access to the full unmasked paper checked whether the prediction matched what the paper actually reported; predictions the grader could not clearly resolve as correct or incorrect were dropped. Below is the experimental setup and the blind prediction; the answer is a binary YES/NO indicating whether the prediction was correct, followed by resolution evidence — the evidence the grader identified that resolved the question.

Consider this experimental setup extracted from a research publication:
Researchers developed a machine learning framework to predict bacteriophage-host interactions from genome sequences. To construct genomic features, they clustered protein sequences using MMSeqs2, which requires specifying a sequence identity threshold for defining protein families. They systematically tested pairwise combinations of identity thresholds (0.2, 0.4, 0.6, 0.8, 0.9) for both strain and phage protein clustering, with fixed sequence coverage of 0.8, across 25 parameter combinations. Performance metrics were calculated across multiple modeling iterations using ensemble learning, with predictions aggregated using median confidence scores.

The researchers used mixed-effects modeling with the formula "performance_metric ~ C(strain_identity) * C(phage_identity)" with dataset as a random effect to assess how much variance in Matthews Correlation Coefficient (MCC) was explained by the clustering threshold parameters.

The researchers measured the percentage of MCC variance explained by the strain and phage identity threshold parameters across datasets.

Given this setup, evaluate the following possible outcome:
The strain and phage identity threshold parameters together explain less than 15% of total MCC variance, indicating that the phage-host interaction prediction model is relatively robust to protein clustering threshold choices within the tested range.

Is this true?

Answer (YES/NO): YES